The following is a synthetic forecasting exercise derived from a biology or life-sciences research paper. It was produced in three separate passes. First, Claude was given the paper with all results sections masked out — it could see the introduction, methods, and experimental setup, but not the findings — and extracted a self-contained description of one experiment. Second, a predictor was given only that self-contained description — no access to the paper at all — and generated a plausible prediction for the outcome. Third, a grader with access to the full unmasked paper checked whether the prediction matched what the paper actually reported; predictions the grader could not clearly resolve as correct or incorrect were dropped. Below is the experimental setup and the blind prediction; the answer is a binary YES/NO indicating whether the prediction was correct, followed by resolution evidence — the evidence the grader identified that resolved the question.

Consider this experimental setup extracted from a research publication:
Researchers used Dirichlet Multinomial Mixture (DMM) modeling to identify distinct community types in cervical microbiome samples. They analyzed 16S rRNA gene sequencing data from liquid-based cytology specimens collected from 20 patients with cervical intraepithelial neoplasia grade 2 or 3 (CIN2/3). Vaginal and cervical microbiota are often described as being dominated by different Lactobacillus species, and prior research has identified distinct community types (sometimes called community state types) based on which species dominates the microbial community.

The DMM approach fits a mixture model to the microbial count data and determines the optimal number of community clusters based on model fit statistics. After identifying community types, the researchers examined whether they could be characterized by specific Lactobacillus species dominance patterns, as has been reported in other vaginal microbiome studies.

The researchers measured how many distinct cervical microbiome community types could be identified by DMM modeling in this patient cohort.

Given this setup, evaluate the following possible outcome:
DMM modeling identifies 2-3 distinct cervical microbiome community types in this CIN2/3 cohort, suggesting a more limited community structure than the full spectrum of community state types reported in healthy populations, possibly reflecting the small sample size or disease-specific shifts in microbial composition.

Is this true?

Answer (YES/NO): YES